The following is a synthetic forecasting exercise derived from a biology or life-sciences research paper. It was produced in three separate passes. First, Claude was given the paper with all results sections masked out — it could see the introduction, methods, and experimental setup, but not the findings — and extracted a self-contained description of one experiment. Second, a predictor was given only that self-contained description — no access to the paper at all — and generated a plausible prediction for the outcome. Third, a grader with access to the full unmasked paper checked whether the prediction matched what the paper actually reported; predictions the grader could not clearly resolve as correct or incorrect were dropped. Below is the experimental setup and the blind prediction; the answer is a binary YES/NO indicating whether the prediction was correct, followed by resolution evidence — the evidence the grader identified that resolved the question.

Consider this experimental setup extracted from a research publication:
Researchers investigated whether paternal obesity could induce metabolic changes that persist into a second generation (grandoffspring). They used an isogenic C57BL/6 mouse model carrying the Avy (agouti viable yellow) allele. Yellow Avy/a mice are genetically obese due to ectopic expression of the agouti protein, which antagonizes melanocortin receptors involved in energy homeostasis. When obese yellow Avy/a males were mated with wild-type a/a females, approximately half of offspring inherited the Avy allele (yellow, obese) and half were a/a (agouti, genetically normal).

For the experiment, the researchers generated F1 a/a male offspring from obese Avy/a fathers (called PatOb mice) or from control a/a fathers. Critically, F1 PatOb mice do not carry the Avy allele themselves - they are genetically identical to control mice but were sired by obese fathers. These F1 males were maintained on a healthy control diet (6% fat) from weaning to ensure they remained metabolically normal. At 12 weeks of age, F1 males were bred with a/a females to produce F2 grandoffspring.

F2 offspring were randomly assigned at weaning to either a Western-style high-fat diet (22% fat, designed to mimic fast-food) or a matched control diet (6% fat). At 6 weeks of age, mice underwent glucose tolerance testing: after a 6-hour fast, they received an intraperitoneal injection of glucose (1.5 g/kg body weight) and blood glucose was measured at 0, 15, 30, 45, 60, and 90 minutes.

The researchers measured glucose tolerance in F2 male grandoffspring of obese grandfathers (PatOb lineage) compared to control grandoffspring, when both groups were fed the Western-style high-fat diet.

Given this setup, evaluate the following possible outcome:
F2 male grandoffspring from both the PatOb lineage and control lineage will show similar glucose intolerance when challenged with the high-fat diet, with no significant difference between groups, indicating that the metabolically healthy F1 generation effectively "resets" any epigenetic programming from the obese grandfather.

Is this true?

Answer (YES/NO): NO